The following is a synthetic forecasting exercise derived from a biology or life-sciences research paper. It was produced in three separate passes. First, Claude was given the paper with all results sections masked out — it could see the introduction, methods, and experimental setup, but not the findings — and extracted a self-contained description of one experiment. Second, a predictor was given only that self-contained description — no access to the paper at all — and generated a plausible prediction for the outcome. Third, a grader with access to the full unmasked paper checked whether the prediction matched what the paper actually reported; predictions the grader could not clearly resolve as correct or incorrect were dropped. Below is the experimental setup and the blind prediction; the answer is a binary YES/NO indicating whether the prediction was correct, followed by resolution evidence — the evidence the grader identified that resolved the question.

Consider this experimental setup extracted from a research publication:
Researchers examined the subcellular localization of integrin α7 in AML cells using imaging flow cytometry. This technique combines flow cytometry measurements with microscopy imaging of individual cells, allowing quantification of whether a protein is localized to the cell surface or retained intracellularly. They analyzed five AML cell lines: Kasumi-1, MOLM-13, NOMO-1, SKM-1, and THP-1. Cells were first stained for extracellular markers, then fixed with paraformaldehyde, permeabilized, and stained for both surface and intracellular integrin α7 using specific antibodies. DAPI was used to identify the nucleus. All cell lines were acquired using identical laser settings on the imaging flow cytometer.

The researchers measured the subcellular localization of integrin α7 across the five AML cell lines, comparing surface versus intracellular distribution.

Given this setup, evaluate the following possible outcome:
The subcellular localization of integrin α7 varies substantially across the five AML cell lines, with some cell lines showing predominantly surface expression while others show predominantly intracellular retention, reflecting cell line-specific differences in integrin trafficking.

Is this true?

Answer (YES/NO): YES